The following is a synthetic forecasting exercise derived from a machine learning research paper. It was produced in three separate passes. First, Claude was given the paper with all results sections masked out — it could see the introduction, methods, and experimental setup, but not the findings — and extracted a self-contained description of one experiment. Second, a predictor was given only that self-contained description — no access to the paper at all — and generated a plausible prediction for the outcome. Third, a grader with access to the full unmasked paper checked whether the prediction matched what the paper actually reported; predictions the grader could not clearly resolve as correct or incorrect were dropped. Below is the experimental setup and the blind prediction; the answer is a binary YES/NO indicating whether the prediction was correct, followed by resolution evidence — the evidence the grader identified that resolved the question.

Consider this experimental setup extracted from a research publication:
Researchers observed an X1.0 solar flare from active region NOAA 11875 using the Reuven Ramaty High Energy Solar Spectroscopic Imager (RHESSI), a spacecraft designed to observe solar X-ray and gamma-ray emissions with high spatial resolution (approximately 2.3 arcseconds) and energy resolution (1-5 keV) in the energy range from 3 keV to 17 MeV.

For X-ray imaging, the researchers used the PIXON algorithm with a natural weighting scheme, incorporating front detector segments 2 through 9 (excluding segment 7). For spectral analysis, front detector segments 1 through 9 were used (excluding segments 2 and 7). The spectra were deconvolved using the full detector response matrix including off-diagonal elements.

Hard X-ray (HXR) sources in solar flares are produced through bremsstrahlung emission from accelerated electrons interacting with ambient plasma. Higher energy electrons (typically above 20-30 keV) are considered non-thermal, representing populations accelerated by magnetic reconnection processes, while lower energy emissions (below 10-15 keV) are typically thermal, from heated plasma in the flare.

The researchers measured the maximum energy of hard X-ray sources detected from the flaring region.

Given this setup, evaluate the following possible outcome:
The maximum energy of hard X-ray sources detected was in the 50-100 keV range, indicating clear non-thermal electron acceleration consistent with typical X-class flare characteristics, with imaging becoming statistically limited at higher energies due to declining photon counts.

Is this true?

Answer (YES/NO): YES